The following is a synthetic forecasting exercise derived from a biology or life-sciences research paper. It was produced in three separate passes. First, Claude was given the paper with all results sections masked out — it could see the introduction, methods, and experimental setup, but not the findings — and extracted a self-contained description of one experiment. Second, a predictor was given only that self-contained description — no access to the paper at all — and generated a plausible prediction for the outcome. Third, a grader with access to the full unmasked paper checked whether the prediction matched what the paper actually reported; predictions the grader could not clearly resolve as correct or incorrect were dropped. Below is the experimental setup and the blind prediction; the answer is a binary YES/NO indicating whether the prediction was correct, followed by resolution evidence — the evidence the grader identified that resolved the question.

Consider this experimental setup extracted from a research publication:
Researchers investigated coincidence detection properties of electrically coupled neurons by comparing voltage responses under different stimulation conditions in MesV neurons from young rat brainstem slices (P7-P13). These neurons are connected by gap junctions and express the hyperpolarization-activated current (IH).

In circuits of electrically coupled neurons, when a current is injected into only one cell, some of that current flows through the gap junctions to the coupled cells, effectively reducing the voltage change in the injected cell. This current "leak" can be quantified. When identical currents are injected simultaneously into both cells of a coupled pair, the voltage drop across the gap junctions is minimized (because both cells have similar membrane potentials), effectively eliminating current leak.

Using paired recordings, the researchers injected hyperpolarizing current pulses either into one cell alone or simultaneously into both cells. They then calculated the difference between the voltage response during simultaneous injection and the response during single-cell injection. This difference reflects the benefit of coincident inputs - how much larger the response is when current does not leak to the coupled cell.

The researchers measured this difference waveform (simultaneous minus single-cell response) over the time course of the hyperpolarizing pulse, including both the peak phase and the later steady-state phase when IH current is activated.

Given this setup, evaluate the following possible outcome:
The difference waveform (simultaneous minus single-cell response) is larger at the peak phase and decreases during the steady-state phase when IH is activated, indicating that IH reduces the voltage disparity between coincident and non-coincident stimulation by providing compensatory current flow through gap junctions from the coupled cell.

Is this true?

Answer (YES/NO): YES